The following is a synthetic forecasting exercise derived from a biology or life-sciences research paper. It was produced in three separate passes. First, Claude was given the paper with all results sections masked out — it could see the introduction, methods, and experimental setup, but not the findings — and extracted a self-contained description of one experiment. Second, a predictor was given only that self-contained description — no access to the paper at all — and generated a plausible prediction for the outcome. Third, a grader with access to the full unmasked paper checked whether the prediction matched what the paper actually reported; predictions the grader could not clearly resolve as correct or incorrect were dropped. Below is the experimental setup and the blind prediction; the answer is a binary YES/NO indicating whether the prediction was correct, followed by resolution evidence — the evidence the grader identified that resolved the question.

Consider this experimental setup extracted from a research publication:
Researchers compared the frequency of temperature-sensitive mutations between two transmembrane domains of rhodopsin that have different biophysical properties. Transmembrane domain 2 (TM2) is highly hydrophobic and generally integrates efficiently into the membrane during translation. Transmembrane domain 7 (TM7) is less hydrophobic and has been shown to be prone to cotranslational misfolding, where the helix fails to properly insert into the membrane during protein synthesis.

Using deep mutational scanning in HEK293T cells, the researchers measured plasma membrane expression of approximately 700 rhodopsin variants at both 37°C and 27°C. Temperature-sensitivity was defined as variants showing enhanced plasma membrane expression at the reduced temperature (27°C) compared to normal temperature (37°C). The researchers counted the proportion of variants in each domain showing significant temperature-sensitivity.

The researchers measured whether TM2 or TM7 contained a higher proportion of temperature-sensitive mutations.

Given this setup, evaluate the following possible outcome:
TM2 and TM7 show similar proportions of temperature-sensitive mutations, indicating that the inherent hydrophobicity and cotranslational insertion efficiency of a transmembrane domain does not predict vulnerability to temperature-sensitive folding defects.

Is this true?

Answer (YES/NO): NO